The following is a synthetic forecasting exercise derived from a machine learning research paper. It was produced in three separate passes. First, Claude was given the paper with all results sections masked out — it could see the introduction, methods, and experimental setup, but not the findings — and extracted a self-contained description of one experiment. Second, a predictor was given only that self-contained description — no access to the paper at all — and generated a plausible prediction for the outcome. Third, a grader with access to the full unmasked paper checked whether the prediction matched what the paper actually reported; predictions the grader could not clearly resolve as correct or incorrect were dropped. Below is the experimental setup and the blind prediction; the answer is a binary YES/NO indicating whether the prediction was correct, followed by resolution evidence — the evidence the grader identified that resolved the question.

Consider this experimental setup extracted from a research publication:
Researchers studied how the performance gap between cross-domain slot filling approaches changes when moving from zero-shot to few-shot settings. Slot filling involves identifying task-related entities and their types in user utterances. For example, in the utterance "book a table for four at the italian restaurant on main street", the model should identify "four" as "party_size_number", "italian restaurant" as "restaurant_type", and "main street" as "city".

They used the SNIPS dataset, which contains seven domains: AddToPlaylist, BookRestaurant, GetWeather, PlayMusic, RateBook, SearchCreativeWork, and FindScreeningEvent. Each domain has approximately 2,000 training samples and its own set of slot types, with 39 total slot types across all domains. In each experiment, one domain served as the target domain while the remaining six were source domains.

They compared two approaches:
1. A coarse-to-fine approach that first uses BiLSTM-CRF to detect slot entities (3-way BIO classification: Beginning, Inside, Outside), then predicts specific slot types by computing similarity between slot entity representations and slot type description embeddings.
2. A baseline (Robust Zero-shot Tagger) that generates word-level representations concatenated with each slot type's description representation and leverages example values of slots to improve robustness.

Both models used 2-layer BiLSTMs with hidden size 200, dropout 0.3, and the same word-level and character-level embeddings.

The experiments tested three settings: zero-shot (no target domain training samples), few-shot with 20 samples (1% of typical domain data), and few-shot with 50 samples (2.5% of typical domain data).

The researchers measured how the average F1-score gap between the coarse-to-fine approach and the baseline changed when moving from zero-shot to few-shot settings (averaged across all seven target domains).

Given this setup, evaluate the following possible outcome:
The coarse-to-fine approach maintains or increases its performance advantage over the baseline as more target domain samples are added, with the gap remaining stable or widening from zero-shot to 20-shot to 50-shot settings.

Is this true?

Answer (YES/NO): YES